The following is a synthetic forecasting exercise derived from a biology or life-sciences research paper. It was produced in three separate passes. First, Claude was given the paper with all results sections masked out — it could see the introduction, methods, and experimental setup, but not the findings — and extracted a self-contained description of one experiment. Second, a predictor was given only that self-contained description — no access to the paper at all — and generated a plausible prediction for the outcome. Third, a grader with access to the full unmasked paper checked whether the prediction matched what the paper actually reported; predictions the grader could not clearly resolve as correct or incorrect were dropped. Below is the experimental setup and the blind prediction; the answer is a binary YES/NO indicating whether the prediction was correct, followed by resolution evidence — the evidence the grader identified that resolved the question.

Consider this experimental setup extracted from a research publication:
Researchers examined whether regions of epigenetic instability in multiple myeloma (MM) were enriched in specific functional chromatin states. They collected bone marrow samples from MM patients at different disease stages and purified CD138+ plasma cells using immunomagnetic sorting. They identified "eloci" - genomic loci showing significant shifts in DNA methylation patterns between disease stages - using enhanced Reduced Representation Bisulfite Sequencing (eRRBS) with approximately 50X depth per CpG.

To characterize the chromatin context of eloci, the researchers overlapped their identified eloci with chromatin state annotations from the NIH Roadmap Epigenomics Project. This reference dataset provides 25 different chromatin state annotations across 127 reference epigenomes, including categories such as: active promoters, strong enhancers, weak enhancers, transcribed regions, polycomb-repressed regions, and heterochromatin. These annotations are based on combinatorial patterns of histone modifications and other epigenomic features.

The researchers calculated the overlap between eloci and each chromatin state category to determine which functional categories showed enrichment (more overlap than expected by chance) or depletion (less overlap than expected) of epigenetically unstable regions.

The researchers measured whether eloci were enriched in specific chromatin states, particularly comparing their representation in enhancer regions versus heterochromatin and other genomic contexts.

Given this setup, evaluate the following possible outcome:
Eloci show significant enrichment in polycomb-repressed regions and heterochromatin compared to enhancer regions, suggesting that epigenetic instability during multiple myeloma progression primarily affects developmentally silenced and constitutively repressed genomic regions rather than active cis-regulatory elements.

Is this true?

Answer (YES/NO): NO